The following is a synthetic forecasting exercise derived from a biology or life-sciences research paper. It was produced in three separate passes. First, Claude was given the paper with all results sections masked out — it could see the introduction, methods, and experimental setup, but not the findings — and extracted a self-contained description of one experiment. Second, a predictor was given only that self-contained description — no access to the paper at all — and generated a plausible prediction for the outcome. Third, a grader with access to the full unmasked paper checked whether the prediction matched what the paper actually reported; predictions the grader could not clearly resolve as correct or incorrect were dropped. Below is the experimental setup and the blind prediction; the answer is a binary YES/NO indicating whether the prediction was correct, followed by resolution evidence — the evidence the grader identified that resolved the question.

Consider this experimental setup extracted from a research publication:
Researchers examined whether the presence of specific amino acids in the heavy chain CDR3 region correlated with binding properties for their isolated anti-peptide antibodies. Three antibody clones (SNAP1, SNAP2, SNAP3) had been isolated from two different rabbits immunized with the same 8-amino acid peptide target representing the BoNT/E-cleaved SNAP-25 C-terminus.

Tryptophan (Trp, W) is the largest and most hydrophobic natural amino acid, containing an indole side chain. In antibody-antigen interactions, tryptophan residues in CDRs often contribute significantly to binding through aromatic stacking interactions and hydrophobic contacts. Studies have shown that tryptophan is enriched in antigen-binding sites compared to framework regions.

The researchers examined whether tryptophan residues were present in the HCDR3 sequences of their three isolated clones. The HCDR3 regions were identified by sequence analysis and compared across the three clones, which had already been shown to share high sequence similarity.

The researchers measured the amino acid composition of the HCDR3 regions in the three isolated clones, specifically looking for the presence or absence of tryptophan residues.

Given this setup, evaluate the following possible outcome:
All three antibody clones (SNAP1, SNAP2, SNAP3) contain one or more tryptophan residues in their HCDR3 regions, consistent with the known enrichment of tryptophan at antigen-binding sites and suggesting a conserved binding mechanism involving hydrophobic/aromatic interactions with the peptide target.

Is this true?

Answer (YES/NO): YES